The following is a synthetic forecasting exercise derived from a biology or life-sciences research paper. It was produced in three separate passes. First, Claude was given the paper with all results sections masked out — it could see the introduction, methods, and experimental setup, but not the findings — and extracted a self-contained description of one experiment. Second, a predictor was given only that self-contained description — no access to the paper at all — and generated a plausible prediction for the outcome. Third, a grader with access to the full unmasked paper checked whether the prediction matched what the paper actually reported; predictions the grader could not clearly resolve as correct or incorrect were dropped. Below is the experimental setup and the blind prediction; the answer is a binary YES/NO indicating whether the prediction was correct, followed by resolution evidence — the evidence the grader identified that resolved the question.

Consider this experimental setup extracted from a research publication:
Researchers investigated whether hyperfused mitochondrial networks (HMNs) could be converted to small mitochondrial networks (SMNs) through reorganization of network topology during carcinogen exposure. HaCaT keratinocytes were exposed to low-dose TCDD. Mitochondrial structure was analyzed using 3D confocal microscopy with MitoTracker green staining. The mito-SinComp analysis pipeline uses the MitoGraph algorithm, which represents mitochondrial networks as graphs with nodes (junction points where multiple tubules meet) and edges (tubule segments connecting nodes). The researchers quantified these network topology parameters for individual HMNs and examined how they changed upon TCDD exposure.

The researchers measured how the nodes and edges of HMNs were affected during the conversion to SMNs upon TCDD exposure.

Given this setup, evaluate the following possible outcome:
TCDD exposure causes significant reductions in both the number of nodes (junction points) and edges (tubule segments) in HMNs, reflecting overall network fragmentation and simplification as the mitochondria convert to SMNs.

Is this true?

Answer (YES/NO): NO